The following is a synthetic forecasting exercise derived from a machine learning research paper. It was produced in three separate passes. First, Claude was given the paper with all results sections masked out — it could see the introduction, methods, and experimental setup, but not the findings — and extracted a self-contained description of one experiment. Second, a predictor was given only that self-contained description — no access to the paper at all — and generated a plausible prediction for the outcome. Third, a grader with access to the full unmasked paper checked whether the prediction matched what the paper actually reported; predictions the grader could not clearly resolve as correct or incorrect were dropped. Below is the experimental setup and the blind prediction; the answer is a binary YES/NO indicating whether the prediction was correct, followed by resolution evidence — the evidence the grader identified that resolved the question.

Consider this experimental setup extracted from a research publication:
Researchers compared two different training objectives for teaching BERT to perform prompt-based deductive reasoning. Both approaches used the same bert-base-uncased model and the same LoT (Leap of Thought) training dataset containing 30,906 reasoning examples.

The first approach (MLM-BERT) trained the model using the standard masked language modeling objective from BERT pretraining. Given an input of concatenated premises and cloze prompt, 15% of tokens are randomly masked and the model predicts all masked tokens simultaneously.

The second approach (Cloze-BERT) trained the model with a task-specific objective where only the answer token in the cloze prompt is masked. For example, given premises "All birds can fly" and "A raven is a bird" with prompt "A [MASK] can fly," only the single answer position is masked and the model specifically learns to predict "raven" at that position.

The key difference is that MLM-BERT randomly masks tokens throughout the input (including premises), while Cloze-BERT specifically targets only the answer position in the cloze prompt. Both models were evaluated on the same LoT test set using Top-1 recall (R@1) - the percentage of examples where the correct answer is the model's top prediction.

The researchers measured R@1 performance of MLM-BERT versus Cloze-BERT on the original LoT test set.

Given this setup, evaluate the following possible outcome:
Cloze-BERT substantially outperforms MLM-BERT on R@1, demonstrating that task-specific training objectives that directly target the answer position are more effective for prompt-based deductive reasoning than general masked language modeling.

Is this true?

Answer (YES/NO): NO